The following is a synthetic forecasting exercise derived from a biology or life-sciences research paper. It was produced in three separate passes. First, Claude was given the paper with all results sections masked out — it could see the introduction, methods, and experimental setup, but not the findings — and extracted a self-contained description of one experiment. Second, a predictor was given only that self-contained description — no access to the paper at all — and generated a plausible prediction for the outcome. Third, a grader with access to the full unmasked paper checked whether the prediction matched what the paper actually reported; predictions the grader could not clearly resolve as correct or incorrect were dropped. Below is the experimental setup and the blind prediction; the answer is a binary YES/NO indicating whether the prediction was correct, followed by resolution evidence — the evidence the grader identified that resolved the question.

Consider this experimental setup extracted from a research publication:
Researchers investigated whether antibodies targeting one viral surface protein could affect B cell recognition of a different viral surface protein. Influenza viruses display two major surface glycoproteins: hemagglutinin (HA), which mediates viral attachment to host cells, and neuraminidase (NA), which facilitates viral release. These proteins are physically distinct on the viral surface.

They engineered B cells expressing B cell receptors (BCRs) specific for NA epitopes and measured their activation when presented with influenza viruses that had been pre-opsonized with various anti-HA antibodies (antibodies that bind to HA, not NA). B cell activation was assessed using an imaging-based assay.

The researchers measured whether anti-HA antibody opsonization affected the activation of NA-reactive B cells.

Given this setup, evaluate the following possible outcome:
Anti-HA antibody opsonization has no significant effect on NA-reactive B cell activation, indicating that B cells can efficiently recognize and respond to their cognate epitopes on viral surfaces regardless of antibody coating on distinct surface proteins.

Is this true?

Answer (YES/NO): NO